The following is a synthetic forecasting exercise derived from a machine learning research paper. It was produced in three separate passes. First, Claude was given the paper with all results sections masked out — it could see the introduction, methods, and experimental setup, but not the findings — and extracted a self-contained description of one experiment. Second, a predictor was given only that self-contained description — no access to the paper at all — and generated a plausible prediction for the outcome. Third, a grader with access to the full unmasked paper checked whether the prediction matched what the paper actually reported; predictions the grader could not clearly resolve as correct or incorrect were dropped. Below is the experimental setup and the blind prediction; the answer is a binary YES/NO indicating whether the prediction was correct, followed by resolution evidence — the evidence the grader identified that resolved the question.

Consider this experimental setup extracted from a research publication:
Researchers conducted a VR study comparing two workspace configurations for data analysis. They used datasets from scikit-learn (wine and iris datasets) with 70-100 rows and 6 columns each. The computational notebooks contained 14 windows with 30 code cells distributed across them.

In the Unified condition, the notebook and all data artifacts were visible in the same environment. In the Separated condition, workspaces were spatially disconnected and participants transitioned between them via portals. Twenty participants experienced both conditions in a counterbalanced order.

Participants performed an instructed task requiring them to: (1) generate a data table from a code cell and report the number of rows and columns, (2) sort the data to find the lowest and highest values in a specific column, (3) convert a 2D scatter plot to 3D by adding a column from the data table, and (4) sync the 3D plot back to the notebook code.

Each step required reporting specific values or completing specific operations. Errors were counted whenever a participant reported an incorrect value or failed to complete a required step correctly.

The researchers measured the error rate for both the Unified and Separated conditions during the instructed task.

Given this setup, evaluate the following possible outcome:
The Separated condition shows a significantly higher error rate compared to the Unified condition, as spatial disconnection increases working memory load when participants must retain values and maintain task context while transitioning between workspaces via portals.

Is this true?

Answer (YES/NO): NO